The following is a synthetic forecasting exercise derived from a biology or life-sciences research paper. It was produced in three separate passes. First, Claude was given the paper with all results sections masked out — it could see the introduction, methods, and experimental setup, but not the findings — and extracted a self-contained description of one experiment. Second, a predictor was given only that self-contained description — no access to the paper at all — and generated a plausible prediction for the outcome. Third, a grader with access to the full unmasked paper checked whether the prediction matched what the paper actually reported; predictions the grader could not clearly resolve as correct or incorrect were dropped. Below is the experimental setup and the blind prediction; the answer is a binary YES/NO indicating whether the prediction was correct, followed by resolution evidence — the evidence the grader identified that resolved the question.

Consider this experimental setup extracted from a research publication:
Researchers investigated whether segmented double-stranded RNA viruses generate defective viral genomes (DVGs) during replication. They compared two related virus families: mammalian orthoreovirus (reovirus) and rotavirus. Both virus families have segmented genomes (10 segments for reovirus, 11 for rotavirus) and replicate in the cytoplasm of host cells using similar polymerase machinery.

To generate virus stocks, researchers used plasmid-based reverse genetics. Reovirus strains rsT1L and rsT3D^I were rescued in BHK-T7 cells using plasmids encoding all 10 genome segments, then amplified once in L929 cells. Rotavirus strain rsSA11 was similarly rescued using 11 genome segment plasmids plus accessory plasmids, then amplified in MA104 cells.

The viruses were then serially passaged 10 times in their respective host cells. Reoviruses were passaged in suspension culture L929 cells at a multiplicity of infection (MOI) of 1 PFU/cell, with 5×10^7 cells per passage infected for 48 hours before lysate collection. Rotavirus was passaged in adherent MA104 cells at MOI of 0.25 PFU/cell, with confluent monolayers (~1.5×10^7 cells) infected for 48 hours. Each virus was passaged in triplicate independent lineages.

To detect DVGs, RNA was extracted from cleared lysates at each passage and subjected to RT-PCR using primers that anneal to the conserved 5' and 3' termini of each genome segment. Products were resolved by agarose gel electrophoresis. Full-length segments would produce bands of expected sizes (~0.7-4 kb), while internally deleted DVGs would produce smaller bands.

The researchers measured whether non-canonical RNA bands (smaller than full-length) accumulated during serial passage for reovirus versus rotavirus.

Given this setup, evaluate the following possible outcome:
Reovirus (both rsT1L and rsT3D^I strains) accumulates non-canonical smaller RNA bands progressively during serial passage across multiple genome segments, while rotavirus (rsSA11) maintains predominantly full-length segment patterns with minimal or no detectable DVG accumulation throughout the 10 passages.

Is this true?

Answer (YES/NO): YES